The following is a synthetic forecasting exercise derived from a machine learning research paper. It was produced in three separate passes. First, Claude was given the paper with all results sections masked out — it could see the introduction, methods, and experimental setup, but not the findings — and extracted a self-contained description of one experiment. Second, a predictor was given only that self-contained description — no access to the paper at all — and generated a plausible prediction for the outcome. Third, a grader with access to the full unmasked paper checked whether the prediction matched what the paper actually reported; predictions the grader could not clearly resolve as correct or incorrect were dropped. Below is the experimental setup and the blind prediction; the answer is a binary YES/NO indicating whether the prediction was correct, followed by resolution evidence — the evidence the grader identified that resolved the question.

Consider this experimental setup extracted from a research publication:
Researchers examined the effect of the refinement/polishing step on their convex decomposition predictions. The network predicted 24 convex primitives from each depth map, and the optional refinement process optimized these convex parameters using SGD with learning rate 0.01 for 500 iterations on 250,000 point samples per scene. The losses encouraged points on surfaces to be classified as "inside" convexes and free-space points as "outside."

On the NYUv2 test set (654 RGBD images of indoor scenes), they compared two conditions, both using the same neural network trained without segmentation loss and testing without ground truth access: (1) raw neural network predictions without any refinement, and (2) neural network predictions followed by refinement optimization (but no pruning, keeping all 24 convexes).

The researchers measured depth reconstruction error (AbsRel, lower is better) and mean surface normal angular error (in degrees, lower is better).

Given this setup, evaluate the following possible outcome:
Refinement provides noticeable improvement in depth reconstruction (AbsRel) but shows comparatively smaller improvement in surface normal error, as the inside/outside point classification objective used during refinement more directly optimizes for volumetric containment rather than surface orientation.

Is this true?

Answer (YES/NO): YES